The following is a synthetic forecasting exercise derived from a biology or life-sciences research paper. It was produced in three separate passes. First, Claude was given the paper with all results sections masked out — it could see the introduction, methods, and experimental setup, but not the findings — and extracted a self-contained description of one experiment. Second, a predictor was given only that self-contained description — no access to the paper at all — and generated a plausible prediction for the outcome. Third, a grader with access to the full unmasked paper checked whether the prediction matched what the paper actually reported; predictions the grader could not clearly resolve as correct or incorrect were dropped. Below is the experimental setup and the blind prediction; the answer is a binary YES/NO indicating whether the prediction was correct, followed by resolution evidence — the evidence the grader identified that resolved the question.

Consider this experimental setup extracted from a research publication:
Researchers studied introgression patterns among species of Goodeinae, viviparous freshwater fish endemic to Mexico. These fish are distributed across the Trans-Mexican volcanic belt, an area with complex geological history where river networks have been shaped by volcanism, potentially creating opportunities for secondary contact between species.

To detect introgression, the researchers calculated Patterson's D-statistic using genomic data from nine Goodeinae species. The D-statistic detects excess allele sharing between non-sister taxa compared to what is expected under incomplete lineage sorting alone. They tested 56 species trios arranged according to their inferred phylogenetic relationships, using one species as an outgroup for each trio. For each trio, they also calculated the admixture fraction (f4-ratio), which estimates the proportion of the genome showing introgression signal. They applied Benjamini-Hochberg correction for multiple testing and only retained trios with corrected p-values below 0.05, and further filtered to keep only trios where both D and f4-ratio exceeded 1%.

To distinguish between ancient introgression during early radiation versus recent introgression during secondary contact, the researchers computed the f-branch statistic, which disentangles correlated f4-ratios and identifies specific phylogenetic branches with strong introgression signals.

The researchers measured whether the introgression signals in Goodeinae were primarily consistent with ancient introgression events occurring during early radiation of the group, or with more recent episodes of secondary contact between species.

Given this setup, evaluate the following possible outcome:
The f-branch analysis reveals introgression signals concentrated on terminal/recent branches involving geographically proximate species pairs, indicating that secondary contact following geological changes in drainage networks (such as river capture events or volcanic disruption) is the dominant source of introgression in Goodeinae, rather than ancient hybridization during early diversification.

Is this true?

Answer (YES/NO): NO